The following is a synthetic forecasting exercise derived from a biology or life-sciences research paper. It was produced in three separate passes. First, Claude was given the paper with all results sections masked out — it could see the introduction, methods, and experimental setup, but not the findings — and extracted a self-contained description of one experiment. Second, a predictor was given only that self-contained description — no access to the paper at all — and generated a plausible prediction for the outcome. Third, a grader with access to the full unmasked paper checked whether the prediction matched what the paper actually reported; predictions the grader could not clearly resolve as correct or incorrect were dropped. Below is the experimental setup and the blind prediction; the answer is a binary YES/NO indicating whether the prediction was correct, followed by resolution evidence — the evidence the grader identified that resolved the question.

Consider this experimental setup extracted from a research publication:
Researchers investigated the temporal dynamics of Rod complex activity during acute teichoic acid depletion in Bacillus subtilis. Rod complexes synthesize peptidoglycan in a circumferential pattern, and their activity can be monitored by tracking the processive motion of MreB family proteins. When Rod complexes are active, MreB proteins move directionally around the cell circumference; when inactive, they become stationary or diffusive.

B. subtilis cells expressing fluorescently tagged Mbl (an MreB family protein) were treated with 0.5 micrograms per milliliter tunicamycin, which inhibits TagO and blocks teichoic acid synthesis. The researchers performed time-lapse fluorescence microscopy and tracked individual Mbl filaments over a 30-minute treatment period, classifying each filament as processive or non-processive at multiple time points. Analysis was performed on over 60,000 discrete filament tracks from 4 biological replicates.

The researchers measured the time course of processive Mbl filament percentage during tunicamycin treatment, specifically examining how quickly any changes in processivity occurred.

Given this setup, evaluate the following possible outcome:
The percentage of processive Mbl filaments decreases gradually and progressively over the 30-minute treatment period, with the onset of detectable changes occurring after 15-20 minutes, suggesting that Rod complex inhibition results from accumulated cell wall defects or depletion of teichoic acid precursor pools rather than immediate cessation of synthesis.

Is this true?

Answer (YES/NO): NO